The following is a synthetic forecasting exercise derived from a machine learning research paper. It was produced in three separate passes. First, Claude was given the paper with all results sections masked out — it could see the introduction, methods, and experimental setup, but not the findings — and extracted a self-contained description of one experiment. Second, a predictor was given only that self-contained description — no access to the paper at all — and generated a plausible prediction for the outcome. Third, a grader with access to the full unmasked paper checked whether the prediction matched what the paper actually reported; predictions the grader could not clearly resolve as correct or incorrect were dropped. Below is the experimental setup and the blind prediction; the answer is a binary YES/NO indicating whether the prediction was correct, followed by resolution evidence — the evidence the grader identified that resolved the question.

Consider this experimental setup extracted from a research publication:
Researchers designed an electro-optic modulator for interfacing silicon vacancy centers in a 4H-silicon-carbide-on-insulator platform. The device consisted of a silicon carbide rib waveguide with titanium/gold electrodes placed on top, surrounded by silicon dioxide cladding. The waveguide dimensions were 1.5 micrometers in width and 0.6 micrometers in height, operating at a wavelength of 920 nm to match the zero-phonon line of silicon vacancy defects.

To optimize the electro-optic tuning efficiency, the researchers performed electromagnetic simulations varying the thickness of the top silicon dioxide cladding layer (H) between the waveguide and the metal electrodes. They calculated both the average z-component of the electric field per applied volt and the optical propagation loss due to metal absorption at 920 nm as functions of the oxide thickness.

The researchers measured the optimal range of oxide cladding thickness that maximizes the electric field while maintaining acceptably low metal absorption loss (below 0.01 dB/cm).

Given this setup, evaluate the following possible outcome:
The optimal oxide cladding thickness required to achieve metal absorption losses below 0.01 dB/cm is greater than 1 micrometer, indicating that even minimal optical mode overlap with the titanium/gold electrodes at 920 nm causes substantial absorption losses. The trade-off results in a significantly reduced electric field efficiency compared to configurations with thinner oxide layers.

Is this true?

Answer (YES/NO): NO